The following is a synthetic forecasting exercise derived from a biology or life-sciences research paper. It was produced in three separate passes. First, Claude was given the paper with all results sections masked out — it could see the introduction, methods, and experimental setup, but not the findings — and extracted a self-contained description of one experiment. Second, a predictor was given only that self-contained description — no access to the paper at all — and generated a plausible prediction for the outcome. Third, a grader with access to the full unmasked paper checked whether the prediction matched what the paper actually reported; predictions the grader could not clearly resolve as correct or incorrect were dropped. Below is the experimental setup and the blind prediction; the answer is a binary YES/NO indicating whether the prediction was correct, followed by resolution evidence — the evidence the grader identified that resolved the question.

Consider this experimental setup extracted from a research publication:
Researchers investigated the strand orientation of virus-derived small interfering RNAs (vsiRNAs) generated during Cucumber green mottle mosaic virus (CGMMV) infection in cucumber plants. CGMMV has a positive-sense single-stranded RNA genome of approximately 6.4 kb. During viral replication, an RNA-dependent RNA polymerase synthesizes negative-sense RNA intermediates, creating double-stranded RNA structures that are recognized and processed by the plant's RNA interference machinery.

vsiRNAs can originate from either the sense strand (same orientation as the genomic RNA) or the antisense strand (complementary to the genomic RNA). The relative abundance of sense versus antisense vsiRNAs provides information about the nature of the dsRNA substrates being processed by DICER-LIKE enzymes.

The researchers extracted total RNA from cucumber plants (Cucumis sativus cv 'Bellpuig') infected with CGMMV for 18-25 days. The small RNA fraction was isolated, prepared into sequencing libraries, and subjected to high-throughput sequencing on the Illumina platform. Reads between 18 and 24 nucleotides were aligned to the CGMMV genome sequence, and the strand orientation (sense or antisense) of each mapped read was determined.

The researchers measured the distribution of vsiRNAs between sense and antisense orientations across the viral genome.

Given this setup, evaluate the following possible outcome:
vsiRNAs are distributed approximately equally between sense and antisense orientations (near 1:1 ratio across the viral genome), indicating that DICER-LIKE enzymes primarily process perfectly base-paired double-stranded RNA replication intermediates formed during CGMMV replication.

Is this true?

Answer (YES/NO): NO